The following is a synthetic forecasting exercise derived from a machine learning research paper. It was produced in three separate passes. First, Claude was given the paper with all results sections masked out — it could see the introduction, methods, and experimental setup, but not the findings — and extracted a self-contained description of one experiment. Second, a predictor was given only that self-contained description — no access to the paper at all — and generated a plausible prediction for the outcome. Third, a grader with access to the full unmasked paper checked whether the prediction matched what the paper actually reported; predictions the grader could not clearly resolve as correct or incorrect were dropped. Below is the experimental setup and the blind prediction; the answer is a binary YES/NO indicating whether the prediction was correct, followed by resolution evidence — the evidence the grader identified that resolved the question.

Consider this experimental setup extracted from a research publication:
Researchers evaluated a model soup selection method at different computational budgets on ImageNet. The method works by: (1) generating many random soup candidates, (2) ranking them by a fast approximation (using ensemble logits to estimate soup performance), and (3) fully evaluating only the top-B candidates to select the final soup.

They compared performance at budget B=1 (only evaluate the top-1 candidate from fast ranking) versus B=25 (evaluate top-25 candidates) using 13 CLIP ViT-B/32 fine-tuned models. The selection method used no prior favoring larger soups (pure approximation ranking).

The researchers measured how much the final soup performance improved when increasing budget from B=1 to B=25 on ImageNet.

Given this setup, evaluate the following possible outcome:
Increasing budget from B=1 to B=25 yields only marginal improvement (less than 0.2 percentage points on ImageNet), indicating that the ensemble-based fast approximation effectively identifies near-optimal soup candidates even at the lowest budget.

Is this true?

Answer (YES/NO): NO